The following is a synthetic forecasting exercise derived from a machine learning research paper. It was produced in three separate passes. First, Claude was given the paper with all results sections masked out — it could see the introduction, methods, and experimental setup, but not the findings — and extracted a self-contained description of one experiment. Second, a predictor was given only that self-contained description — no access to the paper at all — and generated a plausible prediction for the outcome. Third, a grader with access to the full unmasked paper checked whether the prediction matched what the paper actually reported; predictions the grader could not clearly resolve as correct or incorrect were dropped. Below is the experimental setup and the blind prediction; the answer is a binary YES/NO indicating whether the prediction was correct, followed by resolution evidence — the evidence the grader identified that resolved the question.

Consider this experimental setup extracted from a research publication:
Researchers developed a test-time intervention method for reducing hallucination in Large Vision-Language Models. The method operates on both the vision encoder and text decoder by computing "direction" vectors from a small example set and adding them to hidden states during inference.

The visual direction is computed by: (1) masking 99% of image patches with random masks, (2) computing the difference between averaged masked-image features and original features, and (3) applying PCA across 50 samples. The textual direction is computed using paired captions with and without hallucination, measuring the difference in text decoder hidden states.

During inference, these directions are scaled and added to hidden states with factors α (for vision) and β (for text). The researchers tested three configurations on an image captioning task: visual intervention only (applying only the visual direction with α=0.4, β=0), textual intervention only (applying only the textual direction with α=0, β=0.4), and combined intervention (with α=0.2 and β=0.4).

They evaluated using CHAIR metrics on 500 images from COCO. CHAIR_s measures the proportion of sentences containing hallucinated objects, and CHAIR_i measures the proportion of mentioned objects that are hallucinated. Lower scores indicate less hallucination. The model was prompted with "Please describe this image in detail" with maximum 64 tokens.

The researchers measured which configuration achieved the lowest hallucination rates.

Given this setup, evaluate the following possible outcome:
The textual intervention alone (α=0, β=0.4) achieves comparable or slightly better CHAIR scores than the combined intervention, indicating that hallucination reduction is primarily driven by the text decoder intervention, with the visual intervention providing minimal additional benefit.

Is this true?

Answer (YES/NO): NO